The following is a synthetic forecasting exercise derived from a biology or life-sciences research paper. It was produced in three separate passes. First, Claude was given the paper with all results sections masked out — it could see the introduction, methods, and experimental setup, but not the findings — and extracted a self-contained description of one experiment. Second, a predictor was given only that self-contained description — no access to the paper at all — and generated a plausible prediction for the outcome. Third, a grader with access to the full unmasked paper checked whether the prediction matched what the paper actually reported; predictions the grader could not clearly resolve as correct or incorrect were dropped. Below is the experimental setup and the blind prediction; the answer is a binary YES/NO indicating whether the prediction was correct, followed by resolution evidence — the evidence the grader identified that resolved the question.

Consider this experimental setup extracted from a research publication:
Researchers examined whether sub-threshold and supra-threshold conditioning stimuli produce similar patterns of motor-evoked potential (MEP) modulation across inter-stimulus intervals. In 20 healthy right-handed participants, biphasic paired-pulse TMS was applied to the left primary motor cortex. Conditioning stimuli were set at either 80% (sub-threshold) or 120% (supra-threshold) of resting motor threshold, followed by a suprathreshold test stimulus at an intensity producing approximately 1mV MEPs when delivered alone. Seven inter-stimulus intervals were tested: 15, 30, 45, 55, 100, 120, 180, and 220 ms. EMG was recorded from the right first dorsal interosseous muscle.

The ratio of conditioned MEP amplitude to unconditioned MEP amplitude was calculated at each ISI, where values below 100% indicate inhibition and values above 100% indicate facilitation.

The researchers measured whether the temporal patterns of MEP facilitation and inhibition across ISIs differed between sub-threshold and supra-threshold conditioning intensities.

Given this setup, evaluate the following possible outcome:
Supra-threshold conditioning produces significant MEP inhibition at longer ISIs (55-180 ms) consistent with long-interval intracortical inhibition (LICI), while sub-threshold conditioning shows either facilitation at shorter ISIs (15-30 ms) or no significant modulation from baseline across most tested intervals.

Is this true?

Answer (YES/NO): YES